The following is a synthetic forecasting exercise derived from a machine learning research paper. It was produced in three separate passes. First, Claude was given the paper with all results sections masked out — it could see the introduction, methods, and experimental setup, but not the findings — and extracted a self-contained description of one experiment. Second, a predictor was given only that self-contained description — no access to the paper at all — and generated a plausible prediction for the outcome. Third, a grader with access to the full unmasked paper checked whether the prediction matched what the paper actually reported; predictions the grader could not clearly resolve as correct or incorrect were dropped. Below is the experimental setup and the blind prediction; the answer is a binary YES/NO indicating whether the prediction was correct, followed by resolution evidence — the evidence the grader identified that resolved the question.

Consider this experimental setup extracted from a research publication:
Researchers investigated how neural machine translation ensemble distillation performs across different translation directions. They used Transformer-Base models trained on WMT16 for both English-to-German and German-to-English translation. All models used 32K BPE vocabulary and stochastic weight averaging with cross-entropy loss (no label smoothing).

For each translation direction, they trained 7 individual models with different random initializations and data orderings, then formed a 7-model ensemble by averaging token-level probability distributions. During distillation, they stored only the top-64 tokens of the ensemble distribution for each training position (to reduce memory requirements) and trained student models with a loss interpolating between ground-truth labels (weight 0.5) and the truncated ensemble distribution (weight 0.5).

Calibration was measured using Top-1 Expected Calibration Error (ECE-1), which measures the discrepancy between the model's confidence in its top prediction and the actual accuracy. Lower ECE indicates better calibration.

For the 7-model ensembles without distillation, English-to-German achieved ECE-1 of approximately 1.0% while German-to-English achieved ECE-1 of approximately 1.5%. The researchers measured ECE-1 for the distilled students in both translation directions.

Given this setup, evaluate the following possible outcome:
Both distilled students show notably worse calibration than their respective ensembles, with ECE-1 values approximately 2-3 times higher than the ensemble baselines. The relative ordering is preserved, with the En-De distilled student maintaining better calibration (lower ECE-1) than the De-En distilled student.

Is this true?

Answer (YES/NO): NO